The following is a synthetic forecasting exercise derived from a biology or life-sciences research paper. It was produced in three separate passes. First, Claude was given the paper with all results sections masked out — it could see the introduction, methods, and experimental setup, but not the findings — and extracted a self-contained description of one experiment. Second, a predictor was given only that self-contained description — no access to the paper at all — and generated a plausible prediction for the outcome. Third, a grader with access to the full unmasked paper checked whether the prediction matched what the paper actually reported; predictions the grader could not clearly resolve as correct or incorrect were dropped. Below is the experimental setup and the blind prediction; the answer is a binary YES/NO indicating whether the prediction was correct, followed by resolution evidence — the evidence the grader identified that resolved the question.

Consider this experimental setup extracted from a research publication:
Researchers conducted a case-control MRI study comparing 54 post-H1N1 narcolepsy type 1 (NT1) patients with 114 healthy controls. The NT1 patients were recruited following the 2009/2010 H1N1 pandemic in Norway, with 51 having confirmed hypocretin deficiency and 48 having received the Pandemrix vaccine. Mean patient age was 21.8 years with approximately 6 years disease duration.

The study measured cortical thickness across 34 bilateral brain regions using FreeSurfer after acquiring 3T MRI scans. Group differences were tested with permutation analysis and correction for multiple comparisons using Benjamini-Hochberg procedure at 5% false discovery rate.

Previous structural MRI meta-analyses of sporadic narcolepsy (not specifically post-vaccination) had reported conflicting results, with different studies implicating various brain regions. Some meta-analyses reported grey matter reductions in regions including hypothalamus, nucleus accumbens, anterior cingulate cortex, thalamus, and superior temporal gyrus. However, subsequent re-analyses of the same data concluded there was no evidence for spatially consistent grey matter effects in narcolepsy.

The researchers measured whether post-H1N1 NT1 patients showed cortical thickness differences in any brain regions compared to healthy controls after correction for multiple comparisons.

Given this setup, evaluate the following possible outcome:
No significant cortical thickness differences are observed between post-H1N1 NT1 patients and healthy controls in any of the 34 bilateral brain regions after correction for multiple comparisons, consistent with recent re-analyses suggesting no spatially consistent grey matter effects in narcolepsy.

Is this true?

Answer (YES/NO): NO